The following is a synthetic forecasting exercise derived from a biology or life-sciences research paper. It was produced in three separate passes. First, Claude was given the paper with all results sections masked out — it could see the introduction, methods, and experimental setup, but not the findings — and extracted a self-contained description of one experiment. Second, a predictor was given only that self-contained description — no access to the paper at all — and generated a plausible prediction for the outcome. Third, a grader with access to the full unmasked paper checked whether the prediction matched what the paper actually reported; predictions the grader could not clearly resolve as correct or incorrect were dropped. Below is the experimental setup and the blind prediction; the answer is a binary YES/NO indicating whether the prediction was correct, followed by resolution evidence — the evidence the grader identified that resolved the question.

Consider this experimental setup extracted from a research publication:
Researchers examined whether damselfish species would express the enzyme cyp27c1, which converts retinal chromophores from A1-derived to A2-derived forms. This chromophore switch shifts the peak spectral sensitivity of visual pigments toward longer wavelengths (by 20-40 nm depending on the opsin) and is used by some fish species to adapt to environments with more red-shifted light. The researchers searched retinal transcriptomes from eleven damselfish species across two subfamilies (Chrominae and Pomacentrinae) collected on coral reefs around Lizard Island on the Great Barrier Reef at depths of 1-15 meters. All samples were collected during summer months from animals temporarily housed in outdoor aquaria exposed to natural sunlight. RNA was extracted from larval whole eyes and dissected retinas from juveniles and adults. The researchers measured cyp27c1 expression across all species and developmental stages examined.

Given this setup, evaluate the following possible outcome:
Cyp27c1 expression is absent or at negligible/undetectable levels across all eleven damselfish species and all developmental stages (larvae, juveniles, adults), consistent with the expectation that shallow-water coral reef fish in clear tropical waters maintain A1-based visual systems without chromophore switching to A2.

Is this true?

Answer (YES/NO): YES